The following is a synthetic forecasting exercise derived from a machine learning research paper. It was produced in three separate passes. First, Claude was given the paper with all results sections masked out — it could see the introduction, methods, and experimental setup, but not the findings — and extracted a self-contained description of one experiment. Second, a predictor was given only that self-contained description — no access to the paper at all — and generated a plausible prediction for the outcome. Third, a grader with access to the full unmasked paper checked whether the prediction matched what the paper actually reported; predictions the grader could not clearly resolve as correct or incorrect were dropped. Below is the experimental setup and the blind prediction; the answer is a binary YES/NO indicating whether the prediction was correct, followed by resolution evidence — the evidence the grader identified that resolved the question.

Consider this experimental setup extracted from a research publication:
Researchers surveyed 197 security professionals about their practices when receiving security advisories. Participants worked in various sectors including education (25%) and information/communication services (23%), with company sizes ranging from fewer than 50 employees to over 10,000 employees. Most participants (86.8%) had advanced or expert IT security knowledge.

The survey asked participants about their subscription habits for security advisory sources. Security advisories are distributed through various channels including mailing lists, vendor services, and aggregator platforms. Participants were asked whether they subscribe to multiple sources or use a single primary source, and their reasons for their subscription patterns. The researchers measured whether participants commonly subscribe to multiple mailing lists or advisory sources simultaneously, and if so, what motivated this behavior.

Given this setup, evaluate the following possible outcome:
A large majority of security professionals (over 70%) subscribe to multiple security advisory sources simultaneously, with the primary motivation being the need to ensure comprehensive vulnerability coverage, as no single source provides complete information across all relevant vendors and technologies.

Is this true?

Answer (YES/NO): YES